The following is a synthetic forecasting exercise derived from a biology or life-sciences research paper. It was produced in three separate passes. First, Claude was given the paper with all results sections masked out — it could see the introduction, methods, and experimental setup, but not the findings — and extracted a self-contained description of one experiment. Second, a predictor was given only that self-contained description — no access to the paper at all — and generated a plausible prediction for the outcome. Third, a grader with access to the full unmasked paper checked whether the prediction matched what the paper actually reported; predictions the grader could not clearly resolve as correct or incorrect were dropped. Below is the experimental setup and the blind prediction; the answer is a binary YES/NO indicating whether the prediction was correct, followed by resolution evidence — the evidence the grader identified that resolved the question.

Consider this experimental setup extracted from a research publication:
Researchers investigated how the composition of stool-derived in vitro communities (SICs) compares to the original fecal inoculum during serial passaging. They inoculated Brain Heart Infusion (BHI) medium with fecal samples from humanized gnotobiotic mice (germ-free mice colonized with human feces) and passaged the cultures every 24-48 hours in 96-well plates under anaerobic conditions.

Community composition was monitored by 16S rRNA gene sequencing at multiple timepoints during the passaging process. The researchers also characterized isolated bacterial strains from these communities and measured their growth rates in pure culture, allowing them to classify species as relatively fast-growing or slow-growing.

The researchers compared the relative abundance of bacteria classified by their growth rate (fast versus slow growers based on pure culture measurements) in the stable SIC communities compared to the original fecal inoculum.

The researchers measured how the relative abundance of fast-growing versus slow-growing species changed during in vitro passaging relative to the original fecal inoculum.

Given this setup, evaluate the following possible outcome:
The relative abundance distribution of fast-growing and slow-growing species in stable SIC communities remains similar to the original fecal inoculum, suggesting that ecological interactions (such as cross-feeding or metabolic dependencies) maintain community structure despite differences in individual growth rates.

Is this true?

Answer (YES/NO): NO